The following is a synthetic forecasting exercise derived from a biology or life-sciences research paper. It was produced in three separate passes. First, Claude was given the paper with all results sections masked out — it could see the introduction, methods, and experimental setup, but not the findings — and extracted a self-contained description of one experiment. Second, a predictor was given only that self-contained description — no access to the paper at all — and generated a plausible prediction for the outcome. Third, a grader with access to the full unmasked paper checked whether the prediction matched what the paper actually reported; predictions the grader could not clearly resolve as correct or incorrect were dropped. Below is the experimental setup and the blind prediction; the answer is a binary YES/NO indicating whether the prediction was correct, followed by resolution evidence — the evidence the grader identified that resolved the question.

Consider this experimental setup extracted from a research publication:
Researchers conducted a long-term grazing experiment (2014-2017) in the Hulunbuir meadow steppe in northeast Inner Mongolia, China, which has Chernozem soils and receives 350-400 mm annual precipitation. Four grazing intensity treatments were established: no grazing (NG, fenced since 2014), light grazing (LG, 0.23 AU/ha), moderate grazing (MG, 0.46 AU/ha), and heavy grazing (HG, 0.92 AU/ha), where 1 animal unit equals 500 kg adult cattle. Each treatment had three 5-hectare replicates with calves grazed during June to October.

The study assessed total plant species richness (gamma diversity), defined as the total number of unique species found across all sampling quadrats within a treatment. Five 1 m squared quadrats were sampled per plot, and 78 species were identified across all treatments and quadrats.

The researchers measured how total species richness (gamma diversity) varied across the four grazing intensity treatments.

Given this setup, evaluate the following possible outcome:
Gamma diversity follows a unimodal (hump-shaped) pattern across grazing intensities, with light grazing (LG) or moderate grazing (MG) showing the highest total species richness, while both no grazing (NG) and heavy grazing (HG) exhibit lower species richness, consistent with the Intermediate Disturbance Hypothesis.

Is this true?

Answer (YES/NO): YES